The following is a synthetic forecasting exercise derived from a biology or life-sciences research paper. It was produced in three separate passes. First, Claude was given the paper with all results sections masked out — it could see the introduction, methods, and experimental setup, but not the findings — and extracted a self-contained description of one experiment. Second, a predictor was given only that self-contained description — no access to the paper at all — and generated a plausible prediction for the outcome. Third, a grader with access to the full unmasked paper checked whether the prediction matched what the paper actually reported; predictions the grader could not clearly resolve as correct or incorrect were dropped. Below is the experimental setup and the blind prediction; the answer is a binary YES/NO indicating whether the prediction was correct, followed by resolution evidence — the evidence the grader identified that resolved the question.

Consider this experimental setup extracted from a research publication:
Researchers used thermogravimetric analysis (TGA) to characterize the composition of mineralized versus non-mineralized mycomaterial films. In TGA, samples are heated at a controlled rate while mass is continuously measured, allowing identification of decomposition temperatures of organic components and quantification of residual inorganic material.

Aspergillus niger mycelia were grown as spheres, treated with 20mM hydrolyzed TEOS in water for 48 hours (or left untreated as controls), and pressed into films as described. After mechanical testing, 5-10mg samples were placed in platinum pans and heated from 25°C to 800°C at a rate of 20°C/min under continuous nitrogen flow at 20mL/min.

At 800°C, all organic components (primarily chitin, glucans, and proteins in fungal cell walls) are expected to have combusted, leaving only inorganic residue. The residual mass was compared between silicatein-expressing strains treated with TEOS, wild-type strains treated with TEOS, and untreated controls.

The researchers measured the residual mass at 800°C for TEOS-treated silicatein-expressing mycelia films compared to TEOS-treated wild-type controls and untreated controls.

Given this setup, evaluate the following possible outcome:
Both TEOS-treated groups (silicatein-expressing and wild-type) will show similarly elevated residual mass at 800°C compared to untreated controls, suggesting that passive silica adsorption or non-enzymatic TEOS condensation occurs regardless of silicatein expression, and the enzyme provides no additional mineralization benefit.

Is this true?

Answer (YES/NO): NO